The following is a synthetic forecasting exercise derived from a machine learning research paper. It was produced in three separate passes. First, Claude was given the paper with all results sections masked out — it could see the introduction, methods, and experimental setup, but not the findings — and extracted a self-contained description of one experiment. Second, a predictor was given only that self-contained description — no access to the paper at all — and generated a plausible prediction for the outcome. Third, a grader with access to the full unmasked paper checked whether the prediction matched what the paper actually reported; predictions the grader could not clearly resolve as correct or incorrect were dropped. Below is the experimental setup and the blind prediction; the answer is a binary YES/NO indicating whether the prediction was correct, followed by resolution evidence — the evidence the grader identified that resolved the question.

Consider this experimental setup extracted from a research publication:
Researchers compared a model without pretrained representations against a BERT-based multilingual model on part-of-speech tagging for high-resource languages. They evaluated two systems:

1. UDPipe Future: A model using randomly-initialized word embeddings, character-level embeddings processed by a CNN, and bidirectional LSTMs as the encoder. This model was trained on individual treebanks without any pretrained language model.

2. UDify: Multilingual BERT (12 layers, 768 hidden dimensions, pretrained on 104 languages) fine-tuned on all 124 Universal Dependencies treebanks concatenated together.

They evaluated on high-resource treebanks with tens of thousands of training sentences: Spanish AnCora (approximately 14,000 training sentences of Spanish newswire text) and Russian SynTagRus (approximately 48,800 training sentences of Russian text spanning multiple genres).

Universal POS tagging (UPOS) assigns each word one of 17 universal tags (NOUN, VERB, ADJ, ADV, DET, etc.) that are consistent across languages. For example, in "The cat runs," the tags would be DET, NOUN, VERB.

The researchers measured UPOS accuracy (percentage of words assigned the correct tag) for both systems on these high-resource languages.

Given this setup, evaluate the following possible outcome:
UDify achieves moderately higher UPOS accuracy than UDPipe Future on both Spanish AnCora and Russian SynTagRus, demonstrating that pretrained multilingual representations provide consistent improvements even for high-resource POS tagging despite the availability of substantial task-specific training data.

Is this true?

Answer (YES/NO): NO